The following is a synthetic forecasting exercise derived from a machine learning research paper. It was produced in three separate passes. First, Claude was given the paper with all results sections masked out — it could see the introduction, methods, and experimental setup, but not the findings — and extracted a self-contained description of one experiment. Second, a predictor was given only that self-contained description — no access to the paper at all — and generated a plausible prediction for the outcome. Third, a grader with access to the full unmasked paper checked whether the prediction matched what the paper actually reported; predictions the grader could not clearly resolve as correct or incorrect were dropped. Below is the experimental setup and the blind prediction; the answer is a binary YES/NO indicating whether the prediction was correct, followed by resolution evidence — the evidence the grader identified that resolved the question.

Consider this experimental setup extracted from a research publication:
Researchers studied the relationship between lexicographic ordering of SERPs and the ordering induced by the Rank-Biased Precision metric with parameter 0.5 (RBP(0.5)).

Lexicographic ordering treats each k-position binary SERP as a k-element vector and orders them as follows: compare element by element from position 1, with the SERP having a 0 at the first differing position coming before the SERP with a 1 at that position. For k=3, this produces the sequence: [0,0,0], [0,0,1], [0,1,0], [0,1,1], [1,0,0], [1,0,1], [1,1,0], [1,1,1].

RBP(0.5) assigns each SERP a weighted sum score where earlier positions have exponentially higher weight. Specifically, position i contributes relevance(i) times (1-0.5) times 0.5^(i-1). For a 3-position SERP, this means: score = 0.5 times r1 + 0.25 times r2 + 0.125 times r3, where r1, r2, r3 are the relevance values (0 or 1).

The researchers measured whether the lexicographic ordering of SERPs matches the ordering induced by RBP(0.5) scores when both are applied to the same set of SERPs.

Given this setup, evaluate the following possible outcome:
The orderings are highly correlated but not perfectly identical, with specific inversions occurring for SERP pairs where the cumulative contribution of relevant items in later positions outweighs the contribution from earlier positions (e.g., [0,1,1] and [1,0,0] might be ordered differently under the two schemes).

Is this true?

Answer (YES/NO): NO